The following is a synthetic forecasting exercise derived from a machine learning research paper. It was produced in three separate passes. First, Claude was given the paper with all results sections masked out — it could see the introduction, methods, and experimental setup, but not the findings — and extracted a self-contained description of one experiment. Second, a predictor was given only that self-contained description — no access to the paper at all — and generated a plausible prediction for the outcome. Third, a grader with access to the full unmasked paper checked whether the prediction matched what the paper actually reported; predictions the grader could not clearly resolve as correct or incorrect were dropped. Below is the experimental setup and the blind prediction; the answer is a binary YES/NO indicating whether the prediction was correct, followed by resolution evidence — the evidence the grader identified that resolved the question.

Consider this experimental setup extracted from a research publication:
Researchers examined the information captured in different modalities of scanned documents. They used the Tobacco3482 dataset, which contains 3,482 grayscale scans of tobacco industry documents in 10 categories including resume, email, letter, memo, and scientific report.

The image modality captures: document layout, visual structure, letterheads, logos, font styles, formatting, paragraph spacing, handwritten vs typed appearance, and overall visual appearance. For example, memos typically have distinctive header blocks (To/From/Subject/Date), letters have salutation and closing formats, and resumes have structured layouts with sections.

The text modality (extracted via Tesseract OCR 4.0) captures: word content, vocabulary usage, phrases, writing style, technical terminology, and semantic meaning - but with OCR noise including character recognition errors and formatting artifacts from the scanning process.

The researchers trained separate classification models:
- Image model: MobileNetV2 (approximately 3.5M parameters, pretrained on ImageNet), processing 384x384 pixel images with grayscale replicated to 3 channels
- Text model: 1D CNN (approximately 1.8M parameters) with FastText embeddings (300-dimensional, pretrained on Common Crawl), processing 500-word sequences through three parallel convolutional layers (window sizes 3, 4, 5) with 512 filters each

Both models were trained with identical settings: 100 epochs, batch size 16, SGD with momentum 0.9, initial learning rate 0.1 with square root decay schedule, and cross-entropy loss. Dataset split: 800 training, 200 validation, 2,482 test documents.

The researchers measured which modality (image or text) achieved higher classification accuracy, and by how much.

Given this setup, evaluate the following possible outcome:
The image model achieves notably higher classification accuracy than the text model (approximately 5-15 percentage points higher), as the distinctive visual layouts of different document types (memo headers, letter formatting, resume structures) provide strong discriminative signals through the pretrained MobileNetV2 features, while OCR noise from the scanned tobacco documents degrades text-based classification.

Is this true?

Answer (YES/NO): NO